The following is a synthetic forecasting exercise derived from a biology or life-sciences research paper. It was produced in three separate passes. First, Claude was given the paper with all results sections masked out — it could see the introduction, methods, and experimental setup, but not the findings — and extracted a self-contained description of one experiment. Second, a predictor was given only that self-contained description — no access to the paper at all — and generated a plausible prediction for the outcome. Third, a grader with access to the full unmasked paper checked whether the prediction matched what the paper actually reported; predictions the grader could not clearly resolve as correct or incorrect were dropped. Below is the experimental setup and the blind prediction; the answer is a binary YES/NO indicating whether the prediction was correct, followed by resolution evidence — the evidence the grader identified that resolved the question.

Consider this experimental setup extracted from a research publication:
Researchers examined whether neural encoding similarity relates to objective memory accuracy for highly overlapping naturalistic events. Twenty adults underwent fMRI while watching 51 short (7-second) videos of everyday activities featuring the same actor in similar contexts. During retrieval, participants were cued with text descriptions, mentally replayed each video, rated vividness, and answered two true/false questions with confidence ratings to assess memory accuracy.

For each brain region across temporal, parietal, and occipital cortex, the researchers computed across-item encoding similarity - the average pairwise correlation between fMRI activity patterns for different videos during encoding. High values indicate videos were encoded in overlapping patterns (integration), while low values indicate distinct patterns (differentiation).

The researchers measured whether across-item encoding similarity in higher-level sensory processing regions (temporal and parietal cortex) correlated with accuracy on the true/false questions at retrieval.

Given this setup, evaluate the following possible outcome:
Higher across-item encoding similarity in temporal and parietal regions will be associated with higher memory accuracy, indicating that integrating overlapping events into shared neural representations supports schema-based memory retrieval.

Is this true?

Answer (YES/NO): YES